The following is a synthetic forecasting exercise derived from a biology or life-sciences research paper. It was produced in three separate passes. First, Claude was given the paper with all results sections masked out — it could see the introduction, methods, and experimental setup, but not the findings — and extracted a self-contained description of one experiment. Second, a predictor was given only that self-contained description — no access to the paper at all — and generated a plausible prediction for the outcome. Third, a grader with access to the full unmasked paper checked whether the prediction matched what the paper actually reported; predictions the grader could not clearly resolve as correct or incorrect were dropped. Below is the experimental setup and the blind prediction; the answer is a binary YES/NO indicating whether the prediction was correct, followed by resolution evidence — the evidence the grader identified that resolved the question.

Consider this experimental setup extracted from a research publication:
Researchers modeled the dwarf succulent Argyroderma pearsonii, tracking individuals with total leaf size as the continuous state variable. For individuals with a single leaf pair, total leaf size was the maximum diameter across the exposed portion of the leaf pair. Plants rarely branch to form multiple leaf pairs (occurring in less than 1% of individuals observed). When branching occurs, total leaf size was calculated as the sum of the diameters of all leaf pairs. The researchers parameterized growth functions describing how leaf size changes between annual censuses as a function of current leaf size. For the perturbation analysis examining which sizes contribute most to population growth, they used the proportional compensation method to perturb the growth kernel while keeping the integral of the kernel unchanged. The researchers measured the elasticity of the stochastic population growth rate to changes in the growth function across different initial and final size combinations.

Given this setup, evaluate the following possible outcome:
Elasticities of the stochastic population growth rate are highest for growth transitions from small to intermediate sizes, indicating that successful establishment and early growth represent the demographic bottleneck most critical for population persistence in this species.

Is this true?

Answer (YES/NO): NO